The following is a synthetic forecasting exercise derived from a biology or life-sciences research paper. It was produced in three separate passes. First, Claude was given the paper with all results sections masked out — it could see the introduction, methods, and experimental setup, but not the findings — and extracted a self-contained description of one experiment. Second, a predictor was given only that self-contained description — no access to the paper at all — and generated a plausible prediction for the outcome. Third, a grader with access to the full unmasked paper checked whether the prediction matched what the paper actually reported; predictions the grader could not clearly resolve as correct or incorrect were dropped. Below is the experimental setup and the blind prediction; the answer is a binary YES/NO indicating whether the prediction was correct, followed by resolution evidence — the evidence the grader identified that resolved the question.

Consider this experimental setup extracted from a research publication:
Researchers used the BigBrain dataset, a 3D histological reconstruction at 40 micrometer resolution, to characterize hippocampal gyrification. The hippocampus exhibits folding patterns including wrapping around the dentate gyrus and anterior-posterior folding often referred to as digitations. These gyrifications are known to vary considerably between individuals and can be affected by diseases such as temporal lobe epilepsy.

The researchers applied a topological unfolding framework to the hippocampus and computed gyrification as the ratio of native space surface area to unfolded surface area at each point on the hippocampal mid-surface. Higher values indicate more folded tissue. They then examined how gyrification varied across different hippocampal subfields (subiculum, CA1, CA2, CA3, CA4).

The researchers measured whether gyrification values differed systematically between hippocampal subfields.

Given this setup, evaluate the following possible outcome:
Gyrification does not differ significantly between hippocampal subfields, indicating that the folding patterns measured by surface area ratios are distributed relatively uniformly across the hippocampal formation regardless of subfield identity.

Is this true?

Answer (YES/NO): NO